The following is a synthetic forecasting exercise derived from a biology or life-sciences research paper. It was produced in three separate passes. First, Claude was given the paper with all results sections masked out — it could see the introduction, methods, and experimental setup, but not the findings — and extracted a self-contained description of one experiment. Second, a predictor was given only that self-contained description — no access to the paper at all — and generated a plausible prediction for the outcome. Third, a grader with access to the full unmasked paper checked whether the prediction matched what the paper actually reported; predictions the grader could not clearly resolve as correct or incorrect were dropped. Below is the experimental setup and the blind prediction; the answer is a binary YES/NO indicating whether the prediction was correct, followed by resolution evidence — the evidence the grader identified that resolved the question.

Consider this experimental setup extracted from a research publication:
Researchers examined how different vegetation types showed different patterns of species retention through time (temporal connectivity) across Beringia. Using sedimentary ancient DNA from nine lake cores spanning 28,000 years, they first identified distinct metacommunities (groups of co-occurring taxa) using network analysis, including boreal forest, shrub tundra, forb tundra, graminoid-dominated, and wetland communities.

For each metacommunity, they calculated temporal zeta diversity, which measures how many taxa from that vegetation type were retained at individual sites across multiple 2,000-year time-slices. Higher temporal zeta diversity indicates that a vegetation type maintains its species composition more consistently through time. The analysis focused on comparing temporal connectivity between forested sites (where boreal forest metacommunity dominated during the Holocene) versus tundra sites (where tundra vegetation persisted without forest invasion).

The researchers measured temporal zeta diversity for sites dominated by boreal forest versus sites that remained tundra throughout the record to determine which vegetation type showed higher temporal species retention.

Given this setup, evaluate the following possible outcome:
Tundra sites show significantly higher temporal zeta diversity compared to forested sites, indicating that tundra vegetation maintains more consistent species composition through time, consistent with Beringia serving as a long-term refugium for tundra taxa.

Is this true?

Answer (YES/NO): YES